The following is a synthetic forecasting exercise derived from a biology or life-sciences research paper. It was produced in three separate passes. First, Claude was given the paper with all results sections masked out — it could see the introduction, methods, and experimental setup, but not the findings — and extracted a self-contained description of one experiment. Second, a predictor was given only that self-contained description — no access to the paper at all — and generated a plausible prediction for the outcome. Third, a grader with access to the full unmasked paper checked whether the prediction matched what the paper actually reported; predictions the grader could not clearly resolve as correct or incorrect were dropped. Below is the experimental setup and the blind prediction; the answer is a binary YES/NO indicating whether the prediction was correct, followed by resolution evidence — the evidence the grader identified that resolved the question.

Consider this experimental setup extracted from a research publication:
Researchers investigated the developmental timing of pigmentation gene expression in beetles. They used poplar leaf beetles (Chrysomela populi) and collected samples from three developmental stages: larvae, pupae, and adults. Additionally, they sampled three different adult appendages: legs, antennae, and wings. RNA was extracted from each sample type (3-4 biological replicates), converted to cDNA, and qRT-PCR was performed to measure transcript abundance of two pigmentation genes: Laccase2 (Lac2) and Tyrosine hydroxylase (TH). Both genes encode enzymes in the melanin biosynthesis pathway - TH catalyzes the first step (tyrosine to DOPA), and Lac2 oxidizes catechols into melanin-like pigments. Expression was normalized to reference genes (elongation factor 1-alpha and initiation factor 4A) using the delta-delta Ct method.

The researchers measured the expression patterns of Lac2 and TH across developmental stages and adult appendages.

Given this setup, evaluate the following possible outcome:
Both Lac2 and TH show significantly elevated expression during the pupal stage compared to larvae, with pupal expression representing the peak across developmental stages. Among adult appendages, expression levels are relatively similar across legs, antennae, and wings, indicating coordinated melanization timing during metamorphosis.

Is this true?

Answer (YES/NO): NO